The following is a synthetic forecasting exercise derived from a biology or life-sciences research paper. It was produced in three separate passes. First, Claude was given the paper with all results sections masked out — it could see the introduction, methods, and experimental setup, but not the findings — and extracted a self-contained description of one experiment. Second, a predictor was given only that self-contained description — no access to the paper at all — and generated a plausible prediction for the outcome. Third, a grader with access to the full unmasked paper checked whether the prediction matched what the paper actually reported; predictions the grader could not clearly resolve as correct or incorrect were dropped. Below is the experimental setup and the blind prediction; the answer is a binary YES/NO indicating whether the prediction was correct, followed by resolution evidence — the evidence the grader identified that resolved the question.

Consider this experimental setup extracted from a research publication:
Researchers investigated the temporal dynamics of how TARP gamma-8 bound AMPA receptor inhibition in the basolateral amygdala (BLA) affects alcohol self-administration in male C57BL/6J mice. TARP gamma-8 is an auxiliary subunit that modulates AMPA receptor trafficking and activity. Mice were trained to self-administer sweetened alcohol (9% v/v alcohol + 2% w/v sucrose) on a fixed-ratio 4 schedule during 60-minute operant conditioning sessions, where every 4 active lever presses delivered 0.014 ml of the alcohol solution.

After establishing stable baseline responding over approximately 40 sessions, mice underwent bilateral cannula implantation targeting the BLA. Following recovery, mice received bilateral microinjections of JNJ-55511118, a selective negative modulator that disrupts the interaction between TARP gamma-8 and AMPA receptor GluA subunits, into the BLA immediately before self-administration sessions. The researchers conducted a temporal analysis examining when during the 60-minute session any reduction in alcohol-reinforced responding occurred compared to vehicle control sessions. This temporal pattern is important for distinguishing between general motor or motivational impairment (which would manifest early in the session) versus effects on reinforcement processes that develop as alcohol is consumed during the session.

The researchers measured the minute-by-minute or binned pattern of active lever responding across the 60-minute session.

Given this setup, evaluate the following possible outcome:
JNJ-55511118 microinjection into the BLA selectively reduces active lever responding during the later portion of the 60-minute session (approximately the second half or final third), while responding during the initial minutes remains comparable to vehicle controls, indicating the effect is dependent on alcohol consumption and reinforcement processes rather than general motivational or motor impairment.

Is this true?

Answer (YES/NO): YES